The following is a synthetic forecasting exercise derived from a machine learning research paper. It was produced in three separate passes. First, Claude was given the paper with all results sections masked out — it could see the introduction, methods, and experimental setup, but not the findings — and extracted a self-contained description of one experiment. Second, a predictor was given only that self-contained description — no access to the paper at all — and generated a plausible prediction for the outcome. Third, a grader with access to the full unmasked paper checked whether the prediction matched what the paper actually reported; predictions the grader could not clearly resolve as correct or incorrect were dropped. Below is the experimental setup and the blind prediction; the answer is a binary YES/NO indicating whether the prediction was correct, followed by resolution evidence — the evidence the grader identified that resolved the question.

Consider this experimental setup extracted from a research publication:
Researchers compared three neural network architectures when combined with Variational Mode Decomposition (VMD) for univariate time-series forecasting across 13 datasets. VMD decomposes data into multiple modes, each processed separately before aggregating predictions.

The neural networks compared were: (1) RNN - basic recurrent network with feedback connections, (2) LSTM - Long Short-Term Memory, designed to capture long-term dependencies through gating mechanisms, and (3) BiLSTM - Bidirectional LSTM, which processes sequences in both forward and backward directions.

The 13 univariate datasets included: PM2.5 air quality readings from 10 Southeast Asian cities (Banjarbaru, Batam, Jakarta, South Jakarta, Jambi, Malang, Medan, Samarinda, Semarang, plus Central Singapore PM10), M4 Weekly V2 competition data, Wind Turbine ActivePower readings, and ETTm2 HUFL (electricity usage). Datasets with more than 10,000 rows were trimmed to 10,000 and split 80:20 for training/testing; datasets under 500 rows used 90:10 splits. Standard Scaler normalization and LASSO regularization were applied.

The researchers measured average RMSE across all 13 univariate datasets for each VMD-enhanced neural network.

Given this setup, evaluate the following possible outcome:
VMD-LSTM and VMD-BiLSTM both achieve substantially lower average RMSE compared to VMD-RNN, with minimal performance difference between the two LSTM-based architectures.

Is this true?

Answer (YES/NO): NO